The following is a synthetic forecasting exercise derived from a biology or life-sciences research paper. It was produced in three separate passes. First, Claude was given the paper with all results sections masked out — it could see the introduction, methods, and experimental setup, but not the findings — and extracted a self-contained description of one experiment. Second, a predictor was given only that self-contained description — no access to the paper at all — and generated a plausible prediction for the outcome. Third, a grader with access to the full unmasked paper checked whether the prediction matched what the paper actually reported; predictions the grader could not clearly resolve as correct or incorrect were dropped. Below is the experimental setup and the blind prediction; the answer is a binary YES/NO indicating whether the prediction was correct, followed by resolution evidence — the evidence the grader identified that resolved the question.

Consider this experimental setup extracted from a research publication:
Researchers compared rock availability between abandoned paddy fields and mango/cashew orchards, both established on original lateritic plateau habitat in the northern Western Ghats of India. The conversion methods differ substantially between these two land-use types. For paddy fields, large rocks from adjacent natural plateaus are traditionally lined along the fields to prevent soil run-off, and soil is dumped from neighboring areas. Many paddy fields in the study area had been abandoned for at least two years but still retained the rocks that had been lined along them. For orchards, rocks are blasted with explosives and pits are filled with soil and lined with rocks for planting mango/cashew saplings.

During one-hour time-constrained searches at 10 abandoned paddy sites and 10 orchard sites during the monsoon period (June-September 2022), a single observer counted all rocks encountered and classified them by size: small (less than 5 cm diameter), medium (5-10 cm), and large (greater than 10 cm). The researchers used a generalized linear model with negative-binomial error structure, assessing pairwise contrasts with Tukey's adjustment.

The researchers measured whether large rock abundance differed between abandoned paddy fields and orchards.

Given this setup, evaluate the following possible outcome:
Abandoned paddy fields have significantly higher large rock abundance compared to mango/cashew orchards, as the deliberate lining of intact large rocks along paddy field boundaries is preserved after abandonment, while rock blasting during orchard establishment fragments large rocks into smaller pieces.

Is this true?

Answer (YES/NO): YES